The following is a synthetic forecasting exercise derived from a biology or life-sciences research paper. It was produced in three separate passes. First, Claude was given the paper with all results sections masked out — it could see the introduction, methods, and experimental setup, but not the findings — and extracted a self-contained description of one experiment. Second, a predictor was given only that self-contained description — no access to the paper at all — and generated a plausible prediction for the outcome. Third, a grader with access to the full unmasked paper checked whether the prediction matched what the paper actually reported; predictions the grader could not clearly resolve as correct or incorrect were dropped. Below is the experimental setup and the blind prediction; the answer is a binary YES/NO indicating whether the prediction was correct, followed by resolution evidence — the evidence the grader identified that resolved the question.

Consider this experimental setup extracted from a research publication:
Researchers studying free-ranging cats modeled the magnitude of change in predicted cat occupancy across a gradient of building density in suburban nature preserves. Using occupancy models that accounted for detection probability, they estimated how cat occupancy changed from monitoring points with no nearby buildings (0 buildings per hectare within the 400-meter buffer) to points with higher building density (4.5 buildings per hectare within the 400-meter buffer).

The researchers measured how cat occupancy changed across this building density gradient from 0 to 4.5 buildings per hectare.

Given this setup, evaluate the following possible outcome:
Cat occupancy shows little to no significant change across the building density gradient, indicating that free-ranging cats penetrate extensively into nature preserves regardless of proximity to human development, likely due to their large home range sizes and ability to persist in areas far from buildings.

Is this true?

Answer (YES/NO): NO